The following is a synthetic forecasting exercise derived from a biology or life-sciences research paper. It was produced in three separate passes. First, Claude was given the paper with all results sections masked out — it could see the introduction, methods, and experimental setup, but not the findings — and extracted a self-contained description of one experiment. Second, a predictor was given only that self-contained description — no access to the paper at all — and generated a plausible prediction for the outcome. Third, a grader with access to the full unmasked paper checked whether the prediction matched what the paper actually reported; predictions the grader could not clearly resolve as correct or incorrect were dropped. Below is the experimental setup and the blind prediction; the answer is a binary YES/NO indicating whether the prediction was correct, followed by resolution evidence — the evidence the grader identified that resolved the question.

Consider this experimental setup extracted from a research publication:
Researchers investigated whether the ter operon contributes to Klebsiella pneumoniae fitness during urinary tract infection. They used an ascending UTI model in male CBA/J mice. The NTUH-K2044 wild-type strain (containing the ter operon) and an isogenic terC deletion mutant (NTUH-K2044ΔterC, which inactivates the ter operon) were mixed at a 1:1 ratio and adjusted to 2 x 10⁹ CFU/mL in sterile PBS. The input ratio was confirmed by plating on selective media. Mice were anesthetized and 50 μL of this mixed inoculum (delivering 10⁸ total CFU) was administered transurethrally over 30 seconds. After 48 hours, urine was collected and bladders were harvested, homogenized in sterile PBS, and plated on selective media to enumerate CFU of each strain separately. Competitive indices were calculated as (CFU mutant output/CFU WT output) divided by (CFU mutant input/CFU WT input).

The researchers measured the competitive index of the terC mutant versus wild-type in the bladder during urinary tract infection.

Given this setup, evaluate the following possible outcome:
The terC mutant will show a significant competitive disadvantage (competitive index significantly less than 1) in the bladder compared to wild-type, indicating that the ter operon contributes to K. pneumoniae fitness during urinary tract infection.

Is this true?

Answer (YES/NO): YES